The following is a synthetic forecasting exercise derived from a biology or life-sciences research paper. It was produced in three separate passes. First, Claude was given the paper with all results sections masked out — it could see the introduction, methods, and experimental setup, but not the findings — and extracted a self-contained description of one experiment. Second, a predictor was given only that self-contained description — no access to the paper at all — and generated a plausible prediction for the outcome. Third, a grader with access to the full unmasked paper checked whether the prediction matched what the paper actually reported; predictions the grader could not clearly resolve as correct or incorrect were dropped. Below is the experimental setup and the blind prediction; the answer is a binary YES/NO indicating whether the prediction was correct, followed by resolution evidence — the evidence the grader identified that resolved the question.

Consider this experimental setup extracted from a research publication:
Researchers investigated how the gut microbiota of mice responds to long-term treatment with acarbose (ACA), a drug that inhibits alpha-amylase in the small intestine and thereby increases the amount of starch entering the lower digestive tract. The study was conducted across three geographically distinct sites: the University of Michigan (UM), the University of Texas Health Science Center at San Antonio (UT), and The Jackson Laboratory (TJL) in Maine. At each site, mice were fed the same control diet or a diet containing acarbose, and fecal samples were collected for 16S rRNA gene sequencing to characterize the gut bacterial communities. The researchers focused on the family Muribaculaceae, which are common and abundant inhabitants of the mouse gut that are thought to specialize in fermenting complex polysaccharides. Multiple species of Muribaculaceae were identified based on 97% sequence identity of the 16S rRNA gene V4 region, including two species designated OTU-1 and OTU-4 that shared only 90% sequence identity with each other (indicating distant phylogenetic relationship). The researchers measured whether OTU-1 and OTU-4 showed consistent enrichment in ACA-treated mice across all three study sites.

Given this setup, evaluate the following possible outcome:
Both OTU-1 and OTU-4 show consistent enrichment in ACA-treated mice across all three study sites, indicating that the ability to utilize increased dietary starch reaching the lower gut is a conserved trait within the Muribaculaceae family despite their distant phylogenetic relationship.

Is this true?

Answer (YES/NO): NO